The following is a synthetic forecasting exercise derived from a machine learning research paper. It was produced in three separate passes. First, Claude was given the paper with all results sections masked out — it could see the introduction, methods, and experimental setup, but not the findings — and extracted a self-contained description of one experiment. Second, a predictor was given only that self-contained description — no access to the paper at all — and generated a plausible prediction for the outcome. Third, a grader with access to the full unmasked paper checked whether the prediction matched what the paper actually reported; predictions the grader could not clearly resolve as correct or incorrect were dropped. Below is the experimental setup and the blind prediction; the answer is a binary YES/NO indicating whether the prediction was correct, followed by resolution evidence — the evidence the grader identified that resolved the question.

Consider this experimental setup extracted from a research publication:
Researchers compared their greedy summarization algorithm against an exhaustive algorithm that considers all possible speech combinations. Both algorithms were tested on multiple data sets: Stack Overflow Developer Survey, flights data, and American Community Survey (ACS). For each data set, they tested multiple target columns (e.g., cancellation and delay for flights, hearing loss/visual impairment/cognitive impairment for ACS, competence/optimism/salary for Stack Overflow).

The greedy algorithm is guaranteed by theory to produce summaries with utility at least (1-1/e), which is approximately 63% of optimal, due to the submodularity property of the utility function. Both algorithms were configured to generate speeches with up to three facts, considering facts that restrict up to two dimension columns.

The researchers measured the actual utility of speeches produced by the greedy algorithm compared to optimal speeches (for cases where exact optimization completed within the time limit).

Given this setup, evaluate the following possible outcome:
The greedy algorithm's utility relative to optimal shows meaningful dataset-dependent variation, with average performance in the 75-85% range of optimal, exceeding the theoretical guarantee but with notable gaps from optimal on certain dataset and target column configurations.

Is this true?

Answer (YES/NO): NO